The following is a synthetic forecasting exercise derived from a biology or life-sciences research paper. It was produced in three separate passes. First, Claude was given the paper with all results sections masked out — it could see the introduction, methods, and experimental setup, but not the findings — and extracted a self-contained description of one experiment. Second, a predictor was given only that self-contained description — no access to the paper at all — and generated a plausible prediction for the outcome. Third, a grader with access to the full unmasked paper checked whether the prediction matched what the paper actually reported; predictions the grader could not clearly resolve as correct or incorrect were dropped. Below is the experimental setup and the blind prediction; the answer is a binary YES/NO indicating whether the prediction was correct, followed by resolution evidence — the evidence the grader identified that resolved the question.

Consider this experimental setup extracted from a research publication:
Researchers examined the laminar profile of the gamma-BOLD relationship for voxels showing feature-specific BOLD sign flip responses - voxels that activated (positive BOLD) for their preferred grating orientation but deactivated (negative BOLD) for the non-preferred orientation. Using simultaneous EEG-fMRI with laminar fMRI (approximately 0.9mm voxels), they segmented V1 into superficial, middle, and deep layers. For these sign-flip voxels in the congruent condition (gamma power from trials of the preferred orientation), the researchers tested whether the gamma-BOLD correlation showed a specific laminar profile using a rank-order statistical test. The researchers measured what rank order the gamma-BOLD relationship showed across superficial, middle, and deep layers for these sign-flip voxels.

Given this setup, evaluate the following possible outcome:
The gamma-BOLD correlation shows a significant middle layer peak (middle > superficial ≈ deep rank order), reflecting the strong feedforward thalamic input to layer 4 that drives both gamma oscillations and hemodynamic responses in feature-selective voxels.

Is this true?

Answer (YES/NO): NO